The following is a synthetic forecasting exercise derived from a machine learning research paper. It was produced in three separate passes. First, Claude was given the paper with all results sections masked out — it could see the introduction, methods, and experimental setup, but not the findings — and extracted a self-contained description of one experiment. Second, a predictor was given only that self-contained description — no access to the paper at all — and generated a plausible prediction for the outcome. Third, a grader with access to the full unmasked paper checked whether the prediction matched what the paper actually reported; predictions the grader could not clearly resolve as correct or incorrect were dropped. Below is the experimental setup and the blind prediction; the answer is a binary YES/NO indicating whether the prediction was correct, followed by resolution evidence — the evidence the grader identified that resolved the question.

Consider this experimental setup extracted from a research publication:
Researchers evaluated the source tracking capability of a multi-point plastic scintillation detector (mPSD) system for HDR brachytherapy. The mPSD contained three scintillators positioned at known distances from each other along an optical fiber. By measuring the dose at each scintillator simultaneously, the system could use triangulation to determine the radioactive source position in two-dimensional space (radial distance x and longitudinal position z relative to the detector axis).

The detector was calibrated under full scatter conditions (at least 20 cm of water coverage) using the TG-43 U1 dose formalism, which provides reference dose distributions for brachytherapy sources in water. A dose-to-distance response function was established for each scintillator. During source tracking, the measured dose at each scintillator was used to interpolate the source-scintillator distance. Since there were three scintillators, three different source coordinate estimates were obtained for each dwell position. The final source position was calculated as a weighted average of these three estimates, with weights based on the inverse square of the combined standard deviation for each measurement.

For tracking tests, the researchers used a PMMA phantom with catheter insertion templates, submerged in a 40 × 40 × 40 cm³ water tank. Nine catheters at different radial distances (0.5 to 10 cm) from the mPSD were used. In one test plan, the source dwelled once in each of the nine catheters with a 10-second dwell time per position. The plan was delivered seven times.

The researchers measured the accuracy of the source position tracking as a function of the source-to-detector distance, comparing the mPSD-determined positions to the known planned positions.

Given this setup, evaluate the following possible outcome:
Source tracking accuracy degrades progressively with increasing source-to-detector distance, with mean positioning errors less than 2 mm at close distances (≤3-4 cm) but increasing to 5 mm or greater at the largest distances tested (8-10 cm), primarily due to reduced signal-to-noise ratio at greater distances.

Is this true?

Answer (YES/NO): NO